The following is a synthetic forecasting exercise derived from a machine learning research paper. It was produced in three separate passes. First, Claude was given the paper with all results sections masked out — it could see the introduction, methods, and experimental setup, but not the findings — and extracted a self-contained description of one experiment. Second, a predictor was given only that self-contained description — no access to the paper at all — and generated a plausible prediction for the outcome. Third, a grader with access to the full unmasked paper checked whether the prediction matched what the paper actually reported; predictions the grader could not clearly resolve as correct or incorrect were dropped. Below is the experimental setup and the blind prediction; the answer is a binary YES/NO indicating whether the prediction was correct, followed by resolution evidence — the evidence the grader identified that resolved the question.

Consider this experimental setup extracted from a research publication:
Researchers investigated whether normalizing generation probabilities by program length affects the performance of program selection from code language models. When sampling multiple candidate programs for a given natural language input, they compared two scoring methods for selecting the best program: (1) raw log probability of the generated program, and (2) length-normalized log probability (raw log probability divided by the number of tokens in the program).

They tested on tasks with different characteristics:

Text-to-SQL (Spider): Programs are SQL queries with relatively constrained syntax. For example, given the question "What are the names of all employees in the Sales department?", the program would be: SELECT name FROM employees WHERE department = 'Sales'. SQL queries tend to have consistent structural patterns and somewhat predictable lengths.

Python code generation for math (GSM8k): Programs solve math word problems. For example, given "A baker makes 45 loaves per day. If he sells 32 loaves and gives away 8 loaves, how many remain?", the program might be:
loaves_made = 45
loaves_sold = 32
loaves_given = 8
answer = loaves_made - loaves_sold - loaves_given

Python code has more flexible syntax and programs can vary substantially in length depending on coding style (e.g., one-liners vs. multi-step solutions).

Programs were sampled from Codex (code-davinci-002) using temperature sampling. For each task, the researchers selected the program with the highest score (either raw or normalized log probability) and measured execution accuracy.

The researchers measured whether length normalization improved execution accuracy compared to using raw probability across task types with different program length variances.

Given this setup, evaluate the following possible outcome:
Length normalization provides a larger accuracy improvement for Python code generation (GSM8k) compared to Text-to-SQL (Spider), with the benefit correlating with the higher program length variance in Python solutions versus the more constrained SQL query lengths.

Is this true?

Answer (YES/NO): YES